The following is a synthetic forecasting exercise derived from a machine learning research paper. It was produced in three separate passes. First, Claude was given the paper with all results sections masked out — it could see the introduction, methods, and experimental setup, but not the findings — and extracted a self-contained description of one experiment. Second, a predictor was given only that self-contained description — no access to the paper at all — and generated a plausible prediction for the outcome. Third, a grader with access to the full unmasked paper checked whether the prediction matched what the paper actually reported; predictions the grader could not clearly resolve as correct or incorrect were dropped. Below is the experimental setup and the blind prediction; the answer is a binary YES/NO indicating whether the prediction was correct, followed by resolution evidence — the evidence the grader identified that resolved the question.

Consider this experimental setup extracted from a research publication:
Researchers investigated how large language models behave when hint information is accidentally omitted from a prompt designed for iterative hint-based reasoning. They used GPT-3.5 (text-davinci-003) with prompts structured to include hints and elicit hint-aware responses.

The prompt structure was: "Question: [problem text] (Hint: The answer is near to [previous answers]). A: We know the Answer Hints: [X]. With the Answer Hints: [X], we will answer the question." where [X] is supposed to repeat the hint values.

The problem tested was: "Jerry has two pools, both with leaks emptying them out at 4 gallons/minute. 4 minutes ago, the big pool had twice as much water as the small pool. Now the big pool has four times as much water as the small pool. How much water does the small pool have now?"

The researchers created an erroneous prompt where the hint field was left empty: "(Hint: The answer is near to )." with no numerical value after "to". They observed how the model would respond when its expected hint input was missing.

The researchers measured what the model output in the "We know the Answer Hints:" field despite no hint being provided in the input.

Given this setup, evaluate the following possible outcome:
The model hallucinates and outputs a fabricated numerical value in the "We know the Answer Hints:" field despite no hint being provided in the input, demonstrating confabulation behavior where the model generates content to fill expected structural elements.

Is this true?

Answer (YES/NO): YES